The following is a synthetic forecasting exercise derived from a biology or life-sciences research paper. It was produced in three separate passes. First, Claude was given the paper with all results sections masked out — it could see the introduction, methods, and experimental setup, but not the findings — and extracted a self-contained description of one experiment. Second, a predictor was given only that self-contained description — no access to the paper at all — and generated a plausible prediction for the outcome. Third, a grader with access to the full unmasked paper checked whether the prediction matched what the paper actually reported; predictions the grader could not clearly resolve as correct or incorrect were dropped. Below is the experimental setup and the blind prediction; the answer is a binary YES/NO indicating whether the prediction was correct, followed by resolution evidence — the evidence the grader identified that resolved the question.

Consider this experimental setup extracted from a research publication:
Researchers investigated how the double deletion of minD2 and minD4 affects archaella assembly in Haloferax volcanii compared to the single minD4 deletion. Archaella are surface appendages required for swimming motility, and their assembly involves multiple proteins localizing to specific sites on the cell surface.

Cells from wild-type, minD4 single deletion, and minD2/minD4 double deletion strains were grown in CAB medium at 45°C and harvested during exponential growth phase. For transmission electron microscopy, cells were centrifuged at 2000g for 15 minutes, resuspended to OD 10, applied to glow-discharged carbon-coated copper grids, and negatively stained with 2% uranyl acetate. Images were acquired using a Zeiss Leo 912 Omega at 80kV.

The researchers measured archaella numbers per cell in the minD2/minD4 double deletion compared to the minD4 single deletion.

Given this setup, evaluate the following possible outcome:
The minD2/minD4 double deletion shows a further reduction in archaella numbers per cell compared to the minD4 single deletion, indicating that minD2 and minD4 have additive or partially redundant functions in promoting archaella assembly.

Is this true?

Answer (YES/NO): YES